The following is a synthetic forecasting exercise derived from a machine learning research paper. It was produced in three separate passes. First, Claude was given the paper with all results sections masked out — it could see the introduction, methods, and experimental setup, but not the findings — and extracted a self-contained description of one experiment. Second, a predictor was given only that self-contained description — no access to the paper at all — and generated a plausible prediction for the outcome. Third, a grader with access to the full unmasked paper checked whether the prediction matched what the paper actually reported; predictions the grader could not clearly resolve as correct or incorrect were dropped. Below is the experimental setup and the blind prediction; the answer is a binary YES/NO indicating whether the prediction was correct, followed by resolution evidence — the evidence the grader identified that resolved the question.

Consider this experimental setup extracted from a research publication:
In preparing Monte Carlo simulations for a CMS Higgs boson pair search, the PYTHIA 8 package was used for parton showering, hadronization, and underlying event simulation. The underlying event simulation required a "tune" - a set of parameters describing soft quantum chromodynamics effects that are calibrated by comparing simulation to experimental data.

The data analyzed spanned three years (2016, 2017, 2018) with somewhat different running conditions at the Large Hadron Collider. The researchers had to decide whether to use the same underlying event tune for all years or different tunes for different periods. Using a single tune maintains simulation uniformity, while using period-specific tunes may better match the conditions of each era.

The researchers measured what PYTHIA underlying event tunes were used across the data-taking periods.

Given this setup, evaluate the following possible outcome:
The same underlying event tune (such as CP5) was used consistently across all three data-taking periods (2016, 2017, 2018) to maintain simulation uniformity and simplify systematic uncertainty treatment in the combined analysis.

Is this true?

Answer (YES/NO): NO